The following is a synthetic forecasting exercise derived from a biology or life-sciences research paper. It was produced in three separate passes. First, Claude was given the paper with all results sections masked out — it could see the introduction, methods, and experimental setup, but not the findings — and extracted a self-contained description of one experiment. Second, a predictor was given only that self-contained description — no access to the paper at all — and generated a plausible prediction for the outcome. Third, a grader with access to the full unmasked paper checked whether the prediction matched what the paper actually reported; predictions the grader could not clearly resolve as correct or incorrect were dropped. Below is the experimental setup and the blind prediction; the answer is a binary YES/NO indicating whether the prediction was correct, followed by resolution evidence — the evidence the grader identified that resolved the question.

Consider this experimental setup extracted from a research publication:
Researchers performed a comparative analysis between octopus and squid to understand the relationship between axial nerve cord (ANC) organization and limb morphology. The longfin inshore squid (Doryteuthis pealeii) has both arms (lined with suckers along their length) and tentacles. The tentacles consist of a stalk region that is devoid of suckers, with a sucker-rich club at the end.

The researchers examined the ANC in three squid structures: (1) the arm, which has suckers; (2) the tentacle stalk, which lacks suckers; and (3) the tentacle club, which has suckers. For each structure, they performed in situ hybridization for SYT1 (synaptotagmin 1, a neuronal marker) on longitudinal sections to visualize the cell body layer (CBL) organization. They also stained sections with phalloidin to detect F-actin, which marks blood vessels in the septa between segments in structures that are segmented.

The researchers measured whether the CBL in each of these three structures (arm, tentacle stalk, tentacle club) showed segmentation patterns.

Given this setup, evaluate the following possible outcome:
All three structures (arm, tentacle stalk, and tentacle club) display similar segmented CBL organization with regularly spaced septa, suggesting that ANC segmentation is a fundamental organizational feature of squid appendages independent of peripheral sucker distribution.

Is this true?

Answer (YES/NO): NO